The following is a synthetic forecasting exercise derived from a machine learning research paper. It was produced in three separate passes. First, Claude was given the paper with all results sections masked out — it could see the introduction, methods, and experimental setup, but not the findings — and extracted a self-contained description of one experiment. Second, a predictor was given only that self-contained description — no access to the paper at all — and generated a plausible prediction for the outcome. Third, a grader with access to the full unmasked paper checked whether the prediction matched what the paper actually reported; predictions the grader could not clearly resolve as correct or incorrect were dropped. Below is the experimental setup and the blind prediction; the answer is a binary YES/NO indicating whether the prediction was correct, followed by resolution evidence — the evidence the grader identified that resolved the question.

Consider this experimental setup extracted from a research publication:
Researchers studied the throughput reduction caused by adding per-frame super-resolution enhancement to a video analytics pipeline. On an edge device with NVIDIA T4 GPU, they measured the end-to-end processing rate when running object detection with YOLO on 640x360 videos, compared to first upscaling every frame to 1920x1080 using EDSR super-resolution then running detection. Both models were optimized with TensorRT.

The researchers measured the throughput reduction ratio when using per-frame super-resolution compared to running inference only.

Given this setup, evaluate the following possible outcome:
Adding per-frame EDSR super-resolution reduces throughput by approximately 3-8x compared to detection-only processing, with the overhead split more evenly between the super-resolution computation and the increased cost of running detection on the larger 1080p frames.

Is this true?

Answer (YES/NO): NO